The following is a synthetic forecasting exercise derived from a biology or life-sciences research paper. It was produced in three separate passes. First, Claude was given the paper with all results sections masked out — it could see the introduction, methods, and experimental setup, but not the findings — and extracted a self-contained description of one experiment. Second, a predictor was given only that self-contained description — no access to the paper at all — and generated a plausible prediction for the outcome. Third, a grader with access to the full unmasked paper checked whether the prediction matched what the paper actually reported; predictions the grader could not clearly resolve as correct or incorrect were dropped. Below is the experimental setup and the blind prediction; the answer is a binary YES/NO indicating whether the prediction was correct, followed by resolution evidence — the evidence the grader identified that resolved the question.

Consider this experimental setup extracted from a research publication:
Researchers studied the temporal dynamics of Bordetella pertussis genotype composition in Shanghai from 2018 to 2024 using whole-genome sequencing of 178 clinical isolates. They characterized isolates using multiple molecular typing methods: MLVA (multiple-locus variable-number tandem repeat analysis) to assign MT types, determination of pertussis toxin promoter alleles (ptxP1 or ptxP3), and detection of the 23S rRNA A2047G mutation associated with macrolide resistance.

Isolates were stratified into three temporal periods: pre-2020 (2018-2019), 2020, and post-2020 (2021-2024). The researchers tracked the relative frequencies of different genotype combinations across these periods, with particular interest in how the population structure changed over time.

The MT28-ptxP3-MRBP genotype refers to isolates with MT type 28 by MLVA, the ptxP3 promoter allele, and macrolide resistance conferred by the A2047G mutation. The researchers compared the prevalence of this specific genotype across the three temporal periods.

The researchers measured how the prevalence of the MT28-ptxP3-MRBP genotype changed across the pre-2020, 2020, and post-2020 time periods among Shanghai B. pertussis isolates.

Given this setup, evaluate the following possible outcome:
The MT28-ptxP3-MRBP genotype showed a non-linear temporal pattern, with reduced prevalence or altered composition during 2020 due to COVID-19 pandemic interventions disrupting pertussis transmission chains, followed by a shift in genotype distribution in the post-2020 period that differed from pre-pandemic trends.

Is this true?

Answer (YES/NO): NO